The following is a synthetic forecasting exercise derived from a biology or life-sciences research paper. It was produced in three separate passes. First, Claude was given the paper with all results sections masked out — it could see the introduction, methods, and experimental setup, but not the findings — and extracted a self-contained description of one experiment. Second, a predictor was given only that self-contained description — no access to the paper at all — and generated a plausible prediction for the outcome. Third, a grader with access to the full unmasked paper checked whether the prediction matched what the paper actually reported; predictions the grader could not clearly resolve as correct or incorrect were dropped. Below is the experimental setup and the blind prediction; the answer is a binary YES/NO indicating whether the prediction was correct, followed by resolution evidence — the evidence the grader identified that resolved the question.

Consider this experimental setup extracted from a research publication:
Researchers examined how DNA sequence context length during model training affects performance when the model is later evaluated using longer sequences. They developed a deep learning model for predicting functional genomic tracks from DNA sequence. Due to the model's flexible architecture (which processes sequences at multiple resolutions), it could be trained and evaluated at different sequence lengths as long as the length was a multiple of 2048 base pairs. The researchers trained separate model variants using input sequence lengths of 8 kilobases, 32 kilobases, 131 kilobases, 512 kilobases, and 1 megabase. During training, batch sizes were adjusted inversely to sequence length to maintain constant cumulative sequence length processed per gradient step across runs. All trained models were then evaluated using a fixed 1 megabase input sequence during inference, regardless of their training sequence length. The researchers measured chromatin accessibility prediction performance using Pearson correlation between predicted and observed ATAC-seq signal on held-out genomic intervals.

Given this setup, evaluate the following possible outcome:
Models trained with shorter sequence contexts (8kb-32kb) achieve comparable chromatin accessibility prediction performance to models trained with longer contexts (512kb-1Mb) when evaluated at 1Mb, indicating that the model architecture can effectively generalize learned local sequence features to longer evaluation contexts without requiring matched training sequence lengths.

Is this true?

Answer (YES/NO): NO